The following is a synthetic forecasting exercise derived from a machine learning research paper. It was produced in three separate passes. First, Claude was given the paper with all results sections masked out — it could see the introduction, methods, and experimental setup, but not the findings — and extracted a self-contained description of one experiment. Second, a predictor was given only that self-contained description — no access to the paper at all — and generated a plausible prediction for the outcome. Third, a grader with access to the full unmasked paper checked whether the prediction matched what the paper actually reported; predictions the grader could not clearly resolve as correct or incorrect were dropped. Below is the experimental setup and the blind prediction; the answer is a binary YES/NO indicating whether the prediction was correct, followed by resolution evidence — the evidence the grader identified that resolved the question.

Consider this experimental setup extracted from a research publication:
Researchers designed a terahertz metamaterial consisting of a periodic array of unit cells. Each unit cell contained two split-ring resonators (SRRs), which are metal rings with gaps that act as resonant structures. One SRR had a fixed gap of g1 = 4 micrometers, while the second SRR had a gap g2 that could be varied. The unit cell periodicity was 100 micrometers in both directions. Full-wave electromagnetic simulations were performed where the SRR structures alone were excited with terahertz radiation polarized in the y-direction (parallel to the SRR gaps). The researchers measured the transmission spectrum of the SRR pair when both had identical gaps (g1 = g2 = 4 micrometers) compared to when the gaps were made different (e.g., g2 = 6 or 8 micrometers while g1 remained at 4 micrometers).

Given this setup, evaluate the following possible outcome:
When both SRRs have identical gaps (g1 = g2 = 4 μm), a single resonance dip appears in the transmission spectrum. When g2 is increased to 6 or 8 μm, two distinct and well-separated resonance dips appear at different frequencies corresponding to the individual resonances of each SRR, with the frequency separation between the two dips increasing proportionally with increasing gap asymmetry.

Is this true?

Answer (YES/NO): NO